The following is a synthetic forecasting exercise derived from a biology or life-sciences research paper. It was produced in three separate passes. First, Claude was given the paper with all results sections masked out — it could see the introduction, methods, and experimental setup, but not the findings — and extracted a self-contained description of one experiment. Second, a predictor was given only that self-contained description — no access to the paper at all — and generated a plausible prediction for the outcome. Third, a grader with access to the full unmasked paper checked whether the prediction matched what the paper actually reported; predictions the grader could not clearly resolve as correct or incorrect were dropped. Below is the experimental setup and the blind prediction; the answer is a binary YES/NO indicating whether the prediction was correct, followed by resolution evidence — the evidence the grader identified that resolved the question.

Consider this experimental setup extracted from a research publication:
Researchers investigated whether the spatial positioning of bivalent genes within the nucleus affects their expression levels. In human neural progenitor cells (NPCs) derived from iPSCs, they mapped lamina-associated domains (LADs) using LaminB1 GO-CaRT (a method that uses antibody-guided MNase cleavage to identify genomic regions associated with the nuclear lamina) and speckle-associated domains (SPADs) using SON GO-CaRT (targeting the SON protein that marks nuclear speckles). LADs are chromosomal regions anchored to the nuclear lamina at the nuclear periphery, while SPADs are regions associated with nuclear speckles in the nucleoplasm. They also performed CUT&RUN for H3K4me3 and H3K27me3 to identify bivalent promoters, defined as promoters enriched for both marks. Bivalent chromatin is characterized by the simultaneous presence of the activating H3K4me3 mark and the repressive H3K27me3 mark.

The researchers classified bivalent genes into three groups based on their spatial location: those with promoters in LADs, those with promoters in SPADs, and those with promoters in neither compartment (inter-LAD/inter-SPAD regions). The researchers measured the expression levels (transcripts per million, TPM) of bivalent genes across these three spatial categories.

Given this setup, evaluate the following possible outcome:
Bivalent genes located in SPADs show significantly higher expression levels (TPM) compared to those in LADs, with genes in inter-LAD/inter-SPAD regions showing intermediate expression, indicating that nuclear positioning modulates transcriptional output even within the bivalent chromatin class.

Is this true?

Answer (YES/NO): YES